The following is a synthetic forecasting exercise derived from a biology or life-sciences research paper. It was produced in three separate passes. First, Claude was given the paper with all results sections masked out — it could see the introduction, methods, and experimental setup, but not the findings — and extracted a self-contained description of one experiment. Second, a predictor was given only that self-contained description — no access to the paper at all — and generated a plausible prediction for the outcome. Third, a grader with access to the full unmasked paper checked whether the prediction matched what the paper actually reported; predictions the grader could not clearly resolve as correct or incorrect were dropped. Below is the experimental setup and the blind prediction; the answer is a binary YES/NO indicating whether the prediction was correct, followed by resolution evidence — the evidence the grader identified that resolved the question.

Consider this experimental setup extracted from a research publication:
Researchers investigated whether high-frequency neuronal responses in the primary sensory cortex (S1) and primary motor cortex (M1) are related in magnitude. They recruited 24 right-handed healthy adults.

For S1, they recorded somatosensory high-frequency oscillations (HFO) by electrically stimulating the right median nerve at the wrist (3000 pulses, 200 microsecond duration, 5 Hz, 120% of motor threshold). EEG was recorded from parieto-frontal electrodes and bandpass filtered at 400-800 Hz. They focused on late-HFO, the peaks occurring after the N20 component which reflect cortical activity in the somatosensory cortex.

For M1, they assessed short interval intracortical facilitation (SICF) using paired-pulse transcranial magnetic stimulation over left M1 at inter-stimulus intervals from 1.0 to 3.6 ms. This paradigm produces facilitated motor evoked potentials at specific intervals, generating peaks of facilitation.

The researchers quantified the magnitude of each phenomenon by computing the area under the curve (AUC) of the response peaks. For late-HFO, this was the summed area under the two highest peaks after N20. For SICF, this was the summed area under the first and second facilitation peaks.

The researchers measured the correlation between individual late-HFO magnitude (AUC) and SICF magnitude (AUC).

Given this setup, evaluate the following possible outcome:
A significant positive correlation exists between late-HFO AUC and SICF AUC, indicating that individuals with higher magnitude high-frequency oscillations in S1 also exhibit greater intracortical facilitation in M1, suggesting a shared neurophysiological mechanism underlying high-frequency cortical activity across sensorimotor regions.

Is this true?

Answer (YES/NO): NO